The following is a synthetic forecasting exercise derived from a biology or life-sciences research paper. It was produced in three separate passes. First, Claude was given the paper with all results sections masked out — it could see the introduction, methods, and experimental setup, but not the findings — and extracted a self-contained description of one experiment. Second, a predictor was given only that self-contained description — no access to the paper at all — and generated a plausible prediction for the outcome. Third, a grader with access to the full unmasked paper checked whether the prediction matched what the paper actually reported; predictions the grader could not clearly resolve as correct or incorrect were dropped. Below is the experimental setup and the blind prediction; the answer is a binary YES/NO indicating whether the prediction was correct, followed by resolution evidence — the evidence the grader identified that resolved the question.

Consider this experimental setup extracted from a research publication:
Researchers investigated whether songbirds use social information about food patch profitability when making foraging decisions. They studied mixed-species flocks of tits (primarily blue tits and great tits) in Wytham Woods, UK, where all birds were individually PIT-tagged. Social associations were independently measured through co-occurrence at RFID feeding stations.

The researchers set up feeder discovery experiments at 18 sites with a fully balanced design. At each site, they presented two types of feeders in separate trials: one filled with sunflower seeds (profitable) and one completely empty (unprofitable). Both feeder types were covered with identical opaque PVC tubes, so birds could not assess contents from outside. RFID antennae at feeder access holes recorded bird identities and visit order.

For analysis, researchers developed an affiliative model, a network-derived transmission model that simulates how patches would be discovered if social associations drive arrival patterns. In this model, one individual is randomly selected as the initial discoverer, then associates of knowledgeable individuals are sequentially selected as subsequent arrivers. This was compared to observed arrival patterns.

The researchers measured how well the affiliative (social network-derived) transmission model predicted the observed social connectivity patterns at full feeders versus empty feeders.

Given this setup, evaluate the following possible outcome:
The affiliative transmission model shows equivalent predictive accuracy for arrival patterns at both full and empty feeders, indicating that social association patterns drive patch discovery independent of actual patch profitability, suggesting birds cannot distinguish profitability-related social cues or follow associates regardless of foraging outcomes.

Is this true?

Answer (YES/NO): YES